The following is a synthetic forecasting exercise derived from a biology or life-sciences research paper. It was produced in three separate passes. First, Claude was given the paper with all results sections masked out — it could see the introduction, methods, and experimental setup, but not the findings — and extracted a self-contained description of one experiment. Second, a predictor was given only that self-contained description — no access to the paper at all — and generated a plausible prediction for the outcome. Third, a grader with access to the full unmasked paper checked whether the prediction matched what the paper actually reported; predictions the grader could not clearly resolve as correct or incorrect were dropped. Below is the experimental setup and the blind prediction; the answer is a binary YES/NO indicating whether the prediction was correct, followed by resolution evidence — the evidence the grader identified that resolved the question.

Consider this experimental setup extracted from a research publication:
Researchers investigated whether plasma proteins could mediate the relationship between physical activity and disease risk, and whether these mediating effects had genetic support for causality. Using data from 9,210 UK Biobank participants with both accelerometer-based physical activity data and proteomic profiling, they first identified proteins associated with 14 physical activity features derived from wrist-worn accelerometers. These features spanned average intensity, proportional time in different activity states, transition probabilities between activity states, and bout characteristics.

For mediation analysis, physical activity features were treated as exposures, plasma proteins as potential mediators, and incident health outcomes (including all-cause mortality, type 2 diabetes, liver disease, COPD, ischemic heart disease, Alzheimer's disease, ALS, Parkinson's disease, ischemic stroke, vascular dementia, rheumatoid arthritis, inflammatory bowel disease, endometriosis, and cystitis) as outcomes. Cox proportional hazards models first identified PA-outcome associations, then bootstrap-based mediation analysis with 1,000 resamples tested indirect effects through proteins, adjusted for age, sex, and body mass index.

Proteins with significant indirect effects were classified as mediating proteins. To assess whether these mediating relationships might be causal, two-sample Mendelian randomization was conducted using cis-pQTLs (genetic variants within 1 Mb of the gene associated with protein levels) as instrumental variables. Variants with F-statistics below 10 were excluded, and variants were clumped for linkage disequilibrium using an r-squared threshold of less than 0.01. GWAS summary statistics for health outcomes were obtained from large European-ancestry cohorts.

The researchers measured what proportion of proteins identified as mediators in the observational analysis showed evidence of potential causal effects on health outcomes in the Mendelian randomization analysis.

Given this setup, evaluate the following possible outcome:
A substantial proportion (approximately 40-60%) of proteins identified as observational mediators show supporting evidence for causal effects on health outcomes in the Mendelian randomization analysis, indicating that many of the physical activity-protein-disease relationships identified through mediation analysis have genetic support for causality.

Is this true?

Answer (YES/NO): NO